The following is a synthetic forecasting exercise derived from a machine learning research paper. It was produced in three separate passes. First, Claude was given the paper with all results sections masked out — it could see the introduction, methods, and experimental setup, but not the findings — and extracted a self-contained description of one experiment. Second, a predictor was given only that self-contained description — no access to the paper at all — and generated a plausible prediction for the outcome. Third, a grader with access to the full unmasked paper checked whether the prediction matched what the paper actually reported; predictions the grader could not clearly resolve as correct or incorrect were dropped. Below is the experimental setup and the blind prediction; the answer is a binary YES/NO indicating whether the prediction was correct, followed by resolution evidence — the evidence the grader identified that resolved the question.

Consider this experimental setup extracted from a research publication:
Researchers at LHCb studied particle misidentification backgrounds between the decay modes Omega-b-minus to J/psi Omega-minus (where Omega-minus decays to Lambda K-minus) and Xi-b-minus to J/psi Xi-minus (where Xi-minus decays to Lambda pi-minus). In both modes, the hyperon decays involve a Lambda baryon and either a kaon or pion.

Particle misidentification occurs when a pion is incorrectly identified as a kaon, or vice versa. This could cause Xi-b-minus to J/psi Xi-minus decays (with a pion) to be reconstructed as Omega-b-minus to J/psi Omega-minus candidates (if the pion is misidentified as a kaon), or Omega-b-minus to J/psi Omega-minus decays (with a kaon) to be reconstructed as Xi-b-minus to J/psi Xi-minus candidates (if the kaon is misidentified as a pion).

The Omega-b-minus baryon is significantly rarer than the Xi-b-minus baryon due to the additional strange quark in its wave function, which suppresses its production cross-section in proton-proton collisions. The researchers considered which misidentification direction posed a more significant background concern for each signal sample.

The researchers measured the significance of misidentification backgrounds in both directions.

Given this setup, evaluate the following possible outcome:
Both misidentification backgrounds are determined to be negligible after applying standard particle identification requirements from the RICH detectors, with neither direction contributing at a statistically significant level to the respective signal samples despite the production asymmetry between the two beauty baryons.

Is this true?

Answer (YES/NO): NO